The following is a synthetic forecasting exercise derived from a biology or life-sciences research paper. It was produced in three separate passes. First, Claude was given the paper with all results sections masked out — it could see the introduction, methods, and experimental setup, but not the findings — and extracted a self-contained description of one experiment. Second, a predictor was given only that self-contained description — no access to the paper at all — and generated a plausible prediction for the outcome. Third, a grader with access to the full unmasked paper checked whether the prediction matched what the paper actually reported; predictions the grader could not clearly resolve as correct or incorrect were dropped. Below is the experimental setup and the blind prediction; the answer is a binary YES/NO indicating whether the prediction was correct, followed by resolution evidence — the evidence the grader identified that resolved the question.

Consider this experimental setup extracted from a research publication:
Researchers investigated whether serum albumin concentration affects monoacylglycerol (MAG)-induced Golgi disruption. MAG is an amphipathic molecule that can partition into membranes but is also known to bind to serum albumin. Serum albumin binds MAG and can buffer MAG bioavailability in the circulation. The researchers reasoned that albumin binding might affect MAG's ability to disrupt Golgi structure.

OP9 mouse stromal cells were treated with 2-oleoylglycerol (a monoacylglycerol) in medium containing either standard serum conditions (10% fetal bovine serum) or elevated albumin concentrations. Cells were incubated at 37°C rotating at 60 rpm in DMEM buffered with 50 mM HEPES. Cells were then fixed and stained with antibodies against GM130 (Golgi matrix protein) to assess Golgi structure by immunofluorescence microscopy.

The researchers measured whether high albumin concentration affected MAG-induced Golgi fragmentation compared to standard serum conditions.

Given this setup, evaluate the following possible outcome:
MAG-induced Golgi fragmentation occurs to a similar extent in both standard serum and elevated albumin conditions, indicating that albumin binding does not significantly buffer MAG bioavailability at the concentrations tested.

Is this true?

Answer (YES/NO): NO